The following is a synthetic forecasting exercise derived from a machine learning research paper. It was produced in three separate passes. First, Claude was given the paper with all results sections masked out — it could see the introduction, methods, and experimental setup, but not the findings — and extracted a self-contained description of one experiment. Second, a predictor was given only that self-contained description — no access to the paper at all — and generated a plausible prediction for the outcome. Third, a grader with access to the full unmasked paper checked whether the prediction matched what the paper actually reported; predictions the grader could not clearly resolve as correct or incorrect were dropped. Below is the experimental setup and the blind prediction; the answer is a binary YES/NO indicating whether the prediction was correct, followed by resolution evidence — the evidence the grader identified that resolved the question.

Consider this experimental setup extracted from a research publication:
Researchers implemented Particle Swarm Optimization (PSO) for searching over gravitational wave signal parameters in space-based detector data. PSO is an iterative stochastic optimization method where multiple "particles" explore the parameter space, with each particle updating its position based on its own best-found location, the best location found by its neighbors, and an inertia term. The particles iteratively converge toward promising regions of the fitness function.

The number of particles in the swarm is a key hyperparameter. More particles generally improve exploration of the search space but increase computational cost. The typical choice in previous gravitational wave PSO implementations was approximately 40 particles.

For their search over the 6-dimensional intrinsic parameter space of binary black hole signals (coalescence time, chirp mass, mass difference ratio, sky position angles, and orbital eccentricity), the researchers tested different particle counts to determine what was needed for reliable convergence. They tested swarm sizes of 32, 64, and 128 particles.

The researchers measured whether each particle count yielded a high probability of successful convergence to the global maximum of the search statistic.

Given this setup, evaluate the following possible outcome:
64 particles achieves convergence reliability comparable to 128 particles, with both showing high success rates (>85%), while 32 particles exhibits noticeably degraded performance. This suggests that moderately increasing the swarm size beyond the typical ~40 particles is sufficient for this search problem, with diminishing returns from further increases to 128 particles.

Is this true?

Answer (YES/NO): NO